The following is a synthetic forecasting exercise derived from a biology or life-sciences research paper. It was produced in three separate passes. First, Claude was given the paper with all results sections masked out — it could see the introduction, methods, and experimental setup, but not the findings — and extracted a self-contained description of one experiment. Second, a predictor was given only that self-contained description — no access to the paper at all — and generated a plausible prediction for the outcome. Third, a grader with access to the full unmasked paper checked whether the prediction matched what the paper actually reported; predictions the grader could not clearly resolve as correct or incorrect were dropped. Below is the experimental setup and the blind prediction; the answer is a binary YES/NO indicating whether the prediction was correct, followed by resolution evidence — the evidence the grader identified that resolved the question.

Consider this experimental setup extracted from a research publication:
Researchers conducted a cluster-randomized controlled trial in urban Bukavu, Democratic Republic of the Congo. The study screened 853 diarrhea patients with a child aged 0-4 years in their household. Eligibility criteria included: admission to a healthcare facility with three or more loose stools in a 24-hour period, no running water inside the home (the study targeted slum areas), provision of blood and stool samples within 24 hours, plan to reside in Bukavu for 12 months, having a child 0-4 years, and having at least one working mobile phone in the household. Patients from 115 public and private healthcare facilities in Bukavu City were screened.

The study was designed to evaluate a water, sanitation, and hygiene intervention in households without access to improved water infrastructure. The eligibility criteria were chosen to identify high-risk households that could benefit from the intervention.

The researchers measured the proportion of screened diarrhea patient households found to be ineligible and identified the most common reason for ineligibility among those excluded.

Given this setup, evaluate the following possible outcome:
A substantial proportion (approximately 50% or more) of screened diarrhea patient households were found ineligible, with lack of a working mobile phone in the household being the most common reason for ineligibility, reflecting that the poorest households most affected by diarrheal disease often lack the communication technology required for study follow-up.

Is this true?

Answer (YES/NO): NO